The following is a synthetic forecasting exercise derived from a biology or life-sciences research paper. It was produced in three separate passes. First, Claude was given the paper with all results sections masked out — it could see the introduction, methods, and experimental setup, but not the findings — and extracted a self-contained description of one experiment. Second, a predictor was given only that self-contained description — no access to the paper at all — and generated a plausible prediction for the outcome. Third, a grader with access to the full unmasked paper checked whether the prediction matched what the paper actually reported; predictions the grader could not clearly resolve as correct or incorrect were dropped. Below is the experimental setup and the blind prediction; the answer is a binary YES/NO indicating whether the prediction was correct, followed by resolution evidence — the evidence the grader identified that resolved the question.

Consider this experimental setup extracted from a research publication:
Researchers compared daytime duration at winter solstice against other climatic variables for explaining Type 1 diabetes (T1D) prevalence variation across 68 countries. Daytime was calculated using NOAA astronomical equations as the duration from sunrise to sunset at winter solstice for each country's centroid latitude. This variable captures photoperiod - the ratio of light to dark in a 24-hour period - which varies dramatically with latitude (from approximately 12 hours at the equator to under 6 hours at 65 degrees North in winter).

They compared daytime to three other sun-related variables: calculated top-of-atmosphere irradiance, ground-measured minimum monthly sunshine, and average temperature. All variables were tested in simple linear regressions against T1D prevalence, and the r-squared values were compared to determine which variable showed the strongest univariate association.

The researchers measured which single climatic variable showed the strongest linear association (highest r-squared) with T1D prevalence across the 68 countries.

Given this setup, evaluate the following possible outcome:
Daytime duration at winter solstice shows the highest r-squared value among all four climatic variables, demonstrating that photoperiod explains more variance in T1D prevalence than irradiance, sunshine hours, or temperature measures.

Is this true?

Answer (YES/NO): YES